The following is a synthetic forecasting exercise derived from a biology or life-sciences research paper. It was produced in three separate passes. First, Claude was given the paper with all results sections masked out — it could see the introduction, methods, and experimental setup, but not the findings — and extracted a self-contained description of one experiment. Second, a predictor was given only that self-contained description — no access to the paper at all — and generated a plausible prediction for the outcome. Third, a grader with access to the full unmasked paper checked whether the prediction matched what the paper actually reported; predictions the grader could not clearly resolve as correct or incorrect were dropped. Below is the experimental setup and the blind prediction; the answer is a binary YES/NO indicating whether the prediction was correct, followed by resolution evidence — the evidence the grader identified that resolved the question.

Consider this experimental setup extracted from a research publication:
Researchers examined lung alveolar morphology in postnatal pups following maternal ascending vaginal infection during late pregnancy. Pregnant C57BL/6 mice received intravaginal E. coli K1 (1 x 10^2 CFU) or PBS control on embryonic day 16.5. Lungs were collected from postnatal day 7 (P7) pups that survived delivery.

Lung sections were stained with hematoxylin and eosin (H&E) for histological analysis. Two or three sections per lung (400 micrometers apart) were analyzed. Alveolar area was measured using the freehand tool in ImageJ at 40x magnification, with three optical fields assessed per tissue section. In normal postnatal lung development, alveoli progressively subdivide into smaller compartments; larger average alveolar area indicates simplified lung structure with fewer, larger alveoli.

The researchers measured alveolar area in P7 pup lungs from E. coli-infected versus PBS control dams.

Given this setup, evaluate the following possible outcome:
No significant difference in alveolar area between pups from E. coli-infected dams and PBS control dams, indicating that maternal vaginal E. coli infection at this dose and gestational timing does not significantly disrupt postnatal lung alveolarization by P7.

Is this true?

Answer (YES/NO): YES